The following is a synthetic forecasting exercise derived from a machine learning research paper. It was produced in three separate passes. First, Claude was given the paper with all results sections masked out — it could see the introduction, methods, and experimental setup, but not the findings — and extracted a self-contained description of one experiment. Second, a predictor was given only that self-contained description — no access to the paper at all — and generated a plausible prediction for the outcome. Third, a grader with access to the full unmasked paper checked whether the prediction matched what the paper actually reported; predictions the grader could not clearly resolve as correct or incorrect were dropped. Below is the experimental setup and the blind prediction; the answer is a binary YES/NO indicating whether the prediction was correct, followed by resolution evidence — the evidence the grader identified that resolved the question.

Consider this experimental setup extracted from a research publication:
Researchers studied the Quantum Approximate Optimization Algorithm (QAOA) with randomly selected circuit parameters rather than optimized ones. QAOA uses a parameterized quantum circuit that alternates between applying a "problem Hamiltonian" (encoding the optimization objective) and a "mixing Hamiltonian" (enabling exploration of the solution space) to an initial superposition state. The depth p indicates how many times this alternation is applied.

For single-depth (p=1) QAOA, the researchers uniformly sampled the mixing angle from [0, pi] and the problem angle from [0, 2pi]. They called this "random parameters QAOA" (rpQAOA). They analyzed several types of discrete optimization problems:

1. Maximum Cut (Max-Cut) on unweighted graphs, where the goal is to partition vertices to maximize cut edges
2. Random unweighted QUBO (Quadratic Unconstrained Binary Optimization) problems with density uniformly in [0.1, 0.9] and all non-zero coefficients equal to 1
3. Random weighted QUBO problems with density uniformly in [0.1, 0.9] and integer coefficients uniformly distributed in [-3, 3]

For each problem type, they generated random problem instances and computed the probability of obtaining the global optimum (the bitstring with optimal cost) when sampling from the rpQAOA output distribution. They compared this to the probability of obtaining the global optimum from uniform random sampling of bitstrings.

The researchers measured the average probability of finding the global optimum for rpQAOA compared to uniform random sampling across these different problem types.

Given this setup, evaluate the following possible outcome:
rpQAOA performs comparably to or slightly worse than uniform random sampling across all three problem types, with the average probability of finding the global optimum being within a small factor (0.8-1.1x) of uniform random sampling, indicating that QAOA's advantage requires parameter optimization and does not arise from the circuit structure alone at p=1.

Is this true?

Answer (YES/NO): NO